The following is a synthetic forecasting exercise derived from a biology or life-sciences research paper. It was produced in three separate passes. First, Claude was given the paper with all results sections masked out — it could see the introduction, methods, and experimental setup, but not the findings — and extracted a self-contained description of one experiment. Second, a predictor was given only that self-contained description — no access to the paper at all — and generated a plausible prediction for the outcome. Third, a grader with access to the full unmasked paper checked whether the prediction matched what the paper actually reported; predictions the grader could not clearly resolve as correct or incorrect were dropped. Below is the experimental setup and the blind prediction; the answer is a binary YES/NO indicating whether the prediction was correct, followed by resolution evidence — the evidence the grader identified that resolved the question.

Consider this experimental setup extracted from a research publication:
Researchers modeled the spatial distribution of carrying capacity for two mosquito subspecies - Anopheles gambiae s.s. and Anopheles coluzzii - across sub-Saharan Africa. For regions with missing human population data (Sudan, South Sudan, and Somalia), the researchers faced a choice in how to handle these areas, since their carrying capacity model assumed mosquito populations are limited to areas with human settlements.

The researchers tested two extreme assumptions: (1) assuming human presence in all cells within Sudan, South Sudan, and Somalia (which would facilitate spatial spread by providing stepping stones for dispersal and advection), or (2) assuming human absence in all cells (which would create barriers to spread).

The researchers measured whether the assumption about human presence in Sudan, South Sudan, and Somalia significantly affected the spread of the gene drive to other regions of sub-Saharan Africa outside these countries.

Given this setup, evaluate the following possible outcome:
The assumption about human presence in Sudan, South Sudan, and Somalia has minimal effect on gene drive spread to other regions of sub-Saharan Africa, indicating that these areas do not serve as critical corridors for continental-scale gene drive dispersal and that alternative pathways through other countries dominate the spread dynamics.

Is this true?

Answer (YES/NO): YES